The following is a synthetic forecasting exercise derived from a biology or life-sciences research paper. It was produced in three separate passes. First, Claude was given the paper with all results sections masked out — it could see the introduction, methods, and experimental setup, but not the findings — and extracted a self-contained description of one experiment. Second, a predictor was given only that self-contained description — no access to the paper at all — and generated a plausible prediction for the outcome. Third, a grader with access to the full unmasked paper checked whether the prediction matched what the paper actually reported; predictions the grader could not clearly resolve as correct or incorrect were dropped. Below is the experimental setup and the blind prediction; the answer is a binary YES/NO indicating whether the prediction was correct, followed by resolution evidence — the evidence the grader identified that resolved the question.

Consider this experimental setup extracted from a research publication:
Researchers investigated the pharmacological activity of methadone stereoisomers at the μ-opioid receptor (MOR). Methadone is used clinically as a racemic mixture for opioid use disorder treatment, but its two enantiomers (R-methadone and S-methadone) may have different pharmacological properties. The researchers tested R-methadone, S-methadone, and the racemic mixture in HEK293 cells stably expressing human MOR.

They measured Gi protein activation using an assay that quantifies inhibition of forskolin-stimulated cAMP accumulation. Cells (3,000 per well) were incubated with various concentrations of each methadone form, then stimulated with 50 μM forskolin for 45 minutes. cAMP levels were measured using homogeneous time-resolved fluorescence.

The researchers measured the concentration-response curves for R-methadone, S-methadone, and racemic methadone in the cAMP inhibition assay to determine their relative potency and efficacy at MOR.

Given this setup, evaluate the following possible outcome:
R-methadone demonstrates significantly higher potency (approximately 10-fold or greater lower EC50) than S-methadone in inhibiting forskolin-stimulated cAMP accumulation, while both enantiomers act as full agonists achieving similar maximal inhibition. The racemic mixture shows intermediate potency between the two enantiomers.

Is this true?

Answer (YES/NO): YES